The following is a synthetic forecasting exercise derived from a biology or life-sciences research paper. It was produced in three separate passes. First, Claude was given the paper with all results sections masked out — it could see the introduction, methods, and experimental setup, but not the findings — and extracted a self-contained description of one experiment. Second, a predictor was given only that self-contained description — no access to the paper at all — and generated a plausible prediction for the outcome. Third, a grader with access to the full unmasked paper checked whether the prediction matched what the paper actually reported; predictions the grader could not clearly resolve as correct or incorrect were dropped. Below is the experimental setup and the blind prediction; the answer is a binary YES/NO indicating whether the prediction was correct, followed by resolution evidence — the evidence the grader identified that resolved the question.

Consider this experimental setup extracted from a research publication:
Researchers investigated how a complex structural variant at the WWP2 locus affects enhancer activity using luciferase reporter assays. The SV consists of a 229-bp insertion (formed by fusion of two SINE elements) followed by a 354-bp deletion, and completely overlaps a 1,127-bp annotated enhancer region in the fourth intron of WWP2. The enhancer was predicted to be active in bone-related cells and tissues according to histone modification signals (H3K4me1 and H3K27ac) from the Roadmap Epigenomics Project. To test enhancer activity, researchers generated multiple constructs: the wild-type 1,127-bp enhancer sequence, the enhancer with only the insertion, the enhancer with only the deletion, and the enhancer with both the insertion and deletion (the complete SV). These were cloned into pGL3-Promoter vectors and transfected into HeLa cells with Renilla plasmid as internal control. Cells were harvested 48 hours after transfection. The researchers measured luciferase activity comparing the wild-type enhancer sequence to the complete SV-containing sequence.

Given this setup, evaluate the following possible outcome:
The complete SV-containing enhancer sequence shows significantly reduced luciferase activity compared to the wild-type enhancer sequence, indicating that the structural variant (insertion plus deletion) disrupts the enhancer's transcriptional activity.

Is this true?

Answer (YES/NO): YES